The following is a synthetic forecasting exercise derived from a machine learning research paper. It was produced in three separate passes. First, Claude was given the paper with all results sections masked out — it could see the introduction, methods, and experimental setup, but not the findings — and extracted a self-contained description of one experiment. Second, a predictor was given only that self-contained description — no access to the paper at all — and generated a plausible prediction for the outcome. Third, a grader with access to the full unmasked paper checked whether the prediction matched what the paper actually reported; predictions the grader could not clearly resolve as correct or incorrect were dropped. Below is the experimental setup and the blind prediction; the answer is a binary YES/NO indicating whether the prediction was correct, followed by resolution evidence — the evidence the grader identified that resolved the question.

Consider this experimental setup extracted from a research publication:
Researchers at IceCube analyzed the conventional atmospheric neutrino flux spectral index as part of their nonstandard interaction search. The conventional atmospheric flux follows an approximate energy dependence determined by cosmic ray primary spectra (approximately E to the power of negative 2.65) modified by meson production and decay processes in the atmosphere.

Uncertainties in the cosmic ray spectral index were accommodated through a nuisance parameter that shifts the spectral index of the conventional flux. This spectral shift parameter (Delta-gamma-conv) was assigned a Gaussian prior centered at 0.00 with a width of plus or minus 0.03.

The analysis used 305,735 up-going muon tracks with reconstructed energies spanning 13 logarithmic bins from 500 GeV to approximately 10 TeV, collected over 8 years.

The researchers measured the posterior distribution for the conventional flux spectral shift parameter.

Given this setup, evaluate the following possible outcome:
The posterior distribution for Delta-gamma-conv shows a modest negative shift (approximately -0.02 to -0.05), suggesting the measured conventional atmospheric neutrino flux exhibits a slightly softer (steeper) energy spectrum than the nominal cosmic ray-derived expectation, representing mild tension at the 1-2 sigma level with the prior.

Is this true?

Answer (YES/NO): NO